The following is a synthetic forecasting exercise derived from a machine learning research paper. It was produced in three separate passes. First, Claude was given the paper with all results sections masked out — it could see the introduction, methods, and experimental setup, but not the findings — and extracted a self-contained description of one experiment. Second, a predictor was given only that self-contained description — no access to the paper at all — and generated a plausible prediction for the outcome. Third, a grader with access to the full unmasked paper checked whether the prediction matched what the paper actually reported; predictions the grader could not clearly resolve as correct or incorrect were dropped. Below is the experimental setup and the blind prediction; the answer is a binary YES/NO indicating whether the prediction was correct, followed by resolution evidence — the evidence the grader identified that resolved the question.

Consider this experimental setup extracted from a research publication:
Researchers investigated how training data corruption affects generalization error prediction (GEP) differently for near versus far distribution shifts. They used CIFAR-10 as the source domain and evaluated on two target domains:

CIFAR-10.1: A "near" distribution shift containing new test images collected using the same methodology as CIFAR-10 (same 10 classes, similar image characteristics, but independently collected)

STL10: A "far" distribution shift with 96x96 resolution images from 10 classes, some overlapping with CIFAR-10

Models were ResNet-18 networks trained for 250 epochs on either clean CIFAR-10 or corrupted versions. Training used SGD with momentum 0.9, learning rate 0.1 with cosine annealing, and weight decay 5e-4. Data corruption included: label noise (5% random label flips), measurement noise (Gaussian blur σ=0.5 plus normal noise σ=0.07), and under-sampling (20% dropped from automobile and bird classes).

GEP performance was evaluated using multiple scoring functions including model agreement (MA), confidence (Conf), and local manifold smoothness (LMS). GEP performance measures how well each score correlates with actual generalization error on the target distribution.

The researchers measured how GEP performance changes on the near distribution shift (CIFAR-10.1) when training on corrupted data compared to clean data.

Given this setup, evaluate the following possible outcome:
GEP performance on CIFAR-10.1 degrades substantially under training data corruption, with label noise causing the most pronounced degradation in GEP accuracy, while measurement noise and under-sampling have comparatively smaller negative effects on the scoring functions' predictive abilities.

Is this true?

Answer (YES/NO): NO